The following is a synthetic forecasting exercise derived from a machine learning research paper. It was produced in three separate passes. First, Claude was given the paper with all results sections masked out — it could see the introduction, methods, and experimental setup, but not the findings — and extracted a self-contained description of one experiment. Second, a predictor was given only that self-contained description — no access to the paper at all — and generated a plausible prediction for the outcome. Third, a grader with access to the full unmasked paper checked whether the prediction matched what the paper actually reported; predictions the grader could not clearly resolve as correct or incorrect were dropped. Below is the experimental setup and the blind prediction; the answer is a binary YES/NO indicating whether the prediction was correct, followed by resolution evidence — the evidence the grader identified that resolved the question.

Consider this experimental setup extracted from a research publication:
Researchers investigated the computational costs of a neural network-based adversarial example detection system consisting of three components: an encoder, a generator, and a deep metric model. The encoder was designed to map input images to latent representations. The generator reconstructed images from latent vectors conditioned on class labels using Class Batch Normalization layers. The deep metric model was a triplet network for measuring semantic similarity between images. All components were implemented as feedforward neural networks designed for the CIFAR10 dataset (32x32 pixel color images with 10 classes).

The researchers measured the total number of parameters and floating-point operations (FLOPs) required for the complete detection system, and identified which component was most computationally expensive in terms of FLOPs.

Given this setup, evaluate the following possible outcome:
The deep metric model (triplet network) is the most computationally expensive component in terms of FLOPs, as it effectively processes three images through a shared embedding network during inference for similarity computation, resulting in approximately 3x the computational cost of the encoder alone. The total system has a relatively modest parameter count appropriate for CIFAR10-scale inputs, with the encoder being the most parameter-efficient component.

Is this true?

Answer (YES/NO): NO